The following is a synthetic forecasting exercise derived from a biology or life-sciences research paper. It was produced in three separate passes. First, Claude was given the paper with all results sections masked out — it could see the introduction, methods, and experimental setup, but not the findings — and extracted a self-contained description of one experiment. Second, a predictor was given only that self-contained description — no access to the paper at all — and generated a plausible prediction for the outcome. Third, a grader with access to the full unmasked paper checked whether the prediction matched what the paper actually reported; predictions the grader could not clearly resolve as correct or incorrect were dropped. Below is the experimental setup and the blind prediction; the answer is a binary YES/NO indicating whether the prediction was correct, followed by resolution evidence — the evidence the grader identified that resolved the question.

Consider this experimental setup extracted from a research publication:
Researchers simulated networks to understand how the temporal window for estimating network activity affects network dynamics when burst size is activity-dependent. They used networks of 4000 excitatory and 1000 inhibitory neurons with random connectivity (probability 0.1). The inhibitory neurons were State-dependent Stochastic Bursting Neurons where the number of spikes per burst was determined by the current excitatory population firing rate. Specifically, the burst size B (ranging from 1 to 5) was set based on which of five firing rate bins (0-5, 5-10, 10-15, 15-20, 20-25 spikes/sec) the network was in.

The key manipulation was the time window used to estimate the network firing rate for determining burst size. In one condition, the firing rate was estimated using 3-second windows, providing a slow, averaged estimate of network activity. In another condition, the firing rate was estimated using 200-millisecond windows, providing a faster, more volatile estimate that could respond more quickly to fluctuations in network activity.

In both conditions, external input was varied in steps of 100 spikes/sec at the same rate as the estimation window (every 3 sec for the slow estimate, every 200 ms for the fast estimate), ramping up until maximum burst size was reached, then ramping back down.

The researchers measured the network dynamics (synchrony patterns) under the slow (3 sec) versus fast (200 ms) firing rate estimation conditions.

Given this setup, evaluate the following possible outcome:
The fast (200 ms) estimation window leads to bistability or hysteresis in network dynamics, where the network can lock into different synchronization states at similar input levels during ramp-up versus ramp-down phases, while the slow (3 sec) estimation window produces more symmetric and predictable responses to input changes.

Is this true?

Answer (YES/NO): NO